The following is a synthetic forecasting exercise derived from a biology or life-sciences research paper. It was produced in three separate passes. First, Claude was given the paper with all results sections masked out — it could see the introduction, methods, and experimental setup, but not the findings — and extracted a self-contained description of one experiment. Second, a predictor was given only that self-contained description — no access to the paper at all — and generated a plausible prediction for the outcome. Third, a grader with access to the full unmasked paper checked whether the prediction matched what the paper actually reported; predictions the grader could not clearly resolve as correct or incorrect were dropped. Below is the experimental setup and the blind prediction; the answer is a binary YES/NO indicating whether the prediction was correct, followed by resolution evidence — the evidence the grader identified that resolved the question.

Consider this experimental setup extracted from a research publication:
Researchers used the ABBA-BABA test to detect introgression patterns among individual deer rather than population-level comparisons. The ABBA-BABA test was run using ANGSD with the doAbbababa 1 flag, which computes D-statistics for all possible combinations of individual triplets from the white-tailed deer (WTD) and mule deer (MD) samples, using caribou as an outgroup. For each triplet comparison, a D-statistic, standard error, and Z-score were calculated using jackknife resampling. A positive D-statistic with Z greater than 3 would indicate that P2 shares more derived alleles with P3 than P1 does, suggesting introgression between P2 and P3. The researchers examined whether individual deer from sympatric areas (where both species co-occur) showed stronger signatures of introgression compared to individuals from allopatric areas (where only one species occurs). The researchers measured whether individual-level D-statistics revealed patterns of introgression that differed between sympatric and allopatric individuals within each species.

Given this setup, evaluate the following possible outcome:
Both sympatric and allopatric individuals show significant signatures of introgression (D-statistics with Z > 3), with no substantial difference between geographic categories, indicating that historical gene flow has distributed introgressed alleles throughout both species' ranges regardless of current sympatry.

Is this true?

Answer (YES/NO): NO